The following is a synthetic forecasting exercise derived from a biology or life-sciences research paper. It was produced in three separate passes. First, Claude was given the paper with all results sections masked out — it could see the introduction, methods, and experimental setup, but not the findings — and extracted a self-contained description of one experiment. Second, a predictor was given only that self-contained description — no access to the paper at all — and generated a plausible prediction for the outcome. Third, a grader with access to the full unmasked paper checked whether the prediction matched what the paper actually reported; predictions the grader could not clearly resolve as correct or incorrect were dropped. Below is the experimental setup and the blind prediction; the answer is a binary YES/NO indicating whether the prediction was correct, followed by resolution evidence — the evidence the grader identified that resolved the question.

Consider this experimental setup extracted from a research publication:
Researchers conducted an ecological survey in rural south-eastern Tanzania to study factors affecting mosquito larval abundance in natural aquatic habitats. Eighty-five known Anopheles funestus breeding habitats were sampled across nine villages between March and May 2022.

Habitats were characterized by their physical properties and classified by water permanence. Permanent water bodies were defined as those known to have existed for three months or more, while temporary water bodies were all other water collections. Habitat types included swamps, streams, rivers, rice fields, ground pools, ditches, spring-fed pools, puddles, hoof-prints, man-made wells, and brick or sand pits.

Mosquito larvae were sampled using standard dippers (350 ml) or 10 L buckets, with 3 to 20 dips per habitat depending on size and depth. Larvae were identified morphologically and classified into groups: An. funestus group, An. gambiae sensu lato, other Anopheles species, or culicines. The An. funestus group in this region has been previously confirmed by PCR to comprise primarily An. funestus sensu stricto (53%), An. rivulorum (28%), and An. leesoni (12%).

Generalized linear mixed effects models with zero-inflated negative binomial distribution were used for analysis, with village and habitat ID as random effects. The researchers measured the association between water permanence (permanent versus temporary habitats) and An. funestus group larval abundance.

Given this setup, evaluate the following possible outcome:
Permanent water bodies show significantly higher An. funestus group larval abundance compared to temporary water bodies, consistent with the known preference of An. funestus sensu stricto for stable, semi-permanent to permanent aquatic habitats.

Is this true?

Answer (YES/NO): YES